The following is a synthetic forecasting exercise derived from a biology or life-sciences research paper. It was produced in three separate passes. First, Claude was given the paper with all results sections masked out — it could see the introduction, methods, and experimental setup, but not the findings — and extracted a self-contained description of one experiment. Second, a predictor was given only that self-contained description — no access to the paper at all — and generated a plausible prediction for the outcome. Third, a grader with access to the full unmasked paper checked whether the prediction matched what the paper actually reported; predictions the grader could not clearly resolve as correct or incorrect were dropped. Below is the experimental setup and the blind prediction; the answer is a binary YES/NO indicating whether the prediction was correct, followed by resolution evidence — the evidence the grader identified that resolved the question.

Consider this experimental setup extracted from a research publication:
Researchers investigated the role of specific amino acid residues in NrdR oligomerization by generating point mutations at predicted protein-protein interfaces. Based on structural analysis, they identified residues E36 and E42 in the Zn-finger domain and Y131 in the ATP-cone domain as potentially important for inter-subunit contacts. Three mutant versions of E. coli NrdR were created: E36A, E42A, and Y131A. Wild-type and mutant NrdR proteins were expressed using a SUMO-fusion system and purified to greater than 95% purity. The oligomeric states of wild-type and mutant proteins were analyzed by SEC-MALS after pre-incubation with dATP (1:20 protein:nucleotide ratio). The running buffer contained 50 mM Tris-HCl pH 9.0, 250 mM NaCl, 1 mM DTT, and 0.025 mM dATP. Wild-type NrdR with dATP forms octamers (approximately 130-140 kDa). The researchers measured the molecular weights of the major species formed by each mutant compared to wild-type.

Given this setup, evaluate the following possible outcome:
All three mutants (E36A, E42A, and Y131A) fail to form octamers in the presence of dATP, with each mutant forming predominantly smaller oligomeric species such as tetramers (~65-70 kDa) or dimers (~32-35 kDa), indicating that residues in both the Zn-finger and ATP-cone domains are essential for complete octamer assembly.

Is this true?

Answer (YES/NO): NO